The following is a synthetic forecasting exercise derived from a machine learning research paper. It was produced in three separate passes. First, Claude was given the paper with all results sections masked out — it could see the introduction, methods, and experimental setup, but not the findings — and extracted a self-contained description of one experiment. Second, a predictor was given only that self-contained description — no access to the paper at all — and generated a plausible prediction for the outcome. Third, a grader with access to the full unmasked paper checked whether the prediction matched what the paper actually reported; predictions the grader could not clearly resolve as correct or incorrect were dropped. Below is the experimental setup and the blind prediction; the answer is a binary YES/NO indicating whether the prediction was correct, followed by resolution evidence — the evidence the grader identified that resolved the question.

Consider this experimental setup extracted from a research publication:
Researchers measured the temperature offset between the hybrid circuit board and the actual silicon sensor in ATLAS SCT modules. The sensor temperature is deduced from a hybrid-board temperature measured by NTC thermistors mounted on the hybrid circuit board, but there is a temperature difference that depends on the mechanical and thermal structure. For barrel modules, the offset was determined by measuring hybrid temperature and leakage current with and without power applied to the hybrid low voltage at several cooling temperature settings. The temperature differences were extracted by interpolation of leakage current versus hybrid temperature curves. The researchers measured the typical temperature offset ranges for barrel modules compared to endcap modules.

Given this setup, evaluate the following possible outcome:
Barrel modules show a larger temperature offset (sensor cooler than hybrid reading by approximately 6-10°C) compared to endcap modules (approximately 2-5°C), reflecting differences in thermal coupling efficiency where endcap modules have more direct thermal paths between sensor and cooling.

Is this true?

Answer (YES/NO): NO